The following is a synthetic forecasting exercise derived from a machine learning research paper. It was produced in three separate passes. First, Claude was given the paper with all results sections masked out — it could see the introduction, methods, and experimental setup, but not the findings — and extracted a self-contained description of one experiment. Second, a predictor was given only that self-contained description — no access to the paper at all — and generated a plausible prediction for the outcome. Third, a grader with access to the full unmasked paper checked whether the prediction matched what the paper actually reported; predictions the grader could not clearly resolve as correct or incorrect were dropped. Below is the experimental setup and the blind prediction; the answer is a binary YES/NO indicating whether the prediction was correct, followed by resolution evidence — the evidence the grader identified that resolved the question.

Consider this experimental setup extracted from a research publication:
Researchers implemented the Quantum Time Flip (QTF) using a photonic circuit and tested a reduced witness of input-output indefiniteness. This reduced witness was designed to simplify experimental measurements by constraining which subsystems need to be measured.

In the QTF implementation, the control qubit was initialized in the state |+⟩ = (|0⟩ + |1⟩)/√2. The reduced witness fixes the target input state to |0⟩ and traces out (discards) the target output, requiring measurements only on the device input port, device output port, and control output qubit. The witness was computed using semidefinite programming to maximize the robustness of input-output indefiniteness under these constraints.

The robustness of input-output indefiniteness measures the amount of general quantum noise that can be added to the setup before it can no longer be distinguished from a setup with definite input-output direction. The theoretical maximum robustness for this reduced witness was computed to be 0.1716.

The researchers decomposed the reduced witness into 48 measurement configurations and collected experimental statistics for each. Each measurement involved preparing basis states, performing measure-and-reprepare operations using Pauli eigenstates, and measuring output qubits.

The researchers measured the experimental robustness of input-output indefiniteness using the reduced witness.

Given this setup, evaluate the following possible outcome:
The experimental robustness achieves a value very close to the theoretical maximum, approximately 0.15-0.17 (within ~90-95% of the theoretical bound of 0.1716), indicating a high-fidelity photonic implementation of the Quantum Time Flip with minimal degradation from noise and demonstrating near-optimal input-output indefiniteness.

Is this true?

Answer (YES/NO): NO